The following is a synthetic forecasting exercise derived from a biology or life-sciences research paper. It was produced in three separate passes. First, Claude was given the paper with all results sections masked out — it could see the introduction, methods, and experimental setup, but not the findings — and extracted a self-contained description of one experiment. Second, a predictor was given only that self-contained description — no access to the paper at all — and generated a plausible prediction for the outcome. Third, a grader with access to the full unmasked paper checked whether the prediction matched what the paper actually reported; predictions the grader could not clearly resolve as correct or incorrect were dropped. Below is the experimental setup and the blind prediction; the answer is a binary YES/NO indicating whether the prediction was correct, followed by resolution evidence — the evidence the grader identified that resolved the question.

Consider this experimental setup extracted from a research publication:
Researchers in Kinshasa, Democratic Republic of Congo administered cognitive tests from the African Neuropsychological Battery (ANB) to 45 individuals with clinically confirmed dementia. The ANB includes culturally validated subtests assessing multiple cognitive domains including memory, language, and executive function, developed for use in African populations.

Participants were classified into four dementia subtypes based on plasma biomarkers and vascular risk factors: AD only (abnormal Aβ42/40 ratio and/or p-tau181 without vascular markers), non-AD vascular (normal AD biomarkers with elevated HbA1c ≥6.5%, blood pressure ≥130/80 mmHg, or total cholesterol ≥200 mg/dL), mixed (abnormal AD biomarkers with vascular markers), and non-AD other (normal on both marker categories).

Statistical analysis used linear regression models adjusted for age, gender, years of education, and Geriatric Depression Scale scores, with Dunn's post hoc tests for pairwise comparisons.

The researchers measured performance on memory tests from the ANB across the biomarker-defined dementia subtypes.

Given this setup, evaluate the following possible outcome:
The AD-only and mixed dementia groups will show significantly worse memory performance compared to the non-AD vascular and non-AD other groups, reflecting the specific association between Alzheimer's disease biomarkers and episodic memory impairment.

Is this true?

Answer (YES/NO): NO